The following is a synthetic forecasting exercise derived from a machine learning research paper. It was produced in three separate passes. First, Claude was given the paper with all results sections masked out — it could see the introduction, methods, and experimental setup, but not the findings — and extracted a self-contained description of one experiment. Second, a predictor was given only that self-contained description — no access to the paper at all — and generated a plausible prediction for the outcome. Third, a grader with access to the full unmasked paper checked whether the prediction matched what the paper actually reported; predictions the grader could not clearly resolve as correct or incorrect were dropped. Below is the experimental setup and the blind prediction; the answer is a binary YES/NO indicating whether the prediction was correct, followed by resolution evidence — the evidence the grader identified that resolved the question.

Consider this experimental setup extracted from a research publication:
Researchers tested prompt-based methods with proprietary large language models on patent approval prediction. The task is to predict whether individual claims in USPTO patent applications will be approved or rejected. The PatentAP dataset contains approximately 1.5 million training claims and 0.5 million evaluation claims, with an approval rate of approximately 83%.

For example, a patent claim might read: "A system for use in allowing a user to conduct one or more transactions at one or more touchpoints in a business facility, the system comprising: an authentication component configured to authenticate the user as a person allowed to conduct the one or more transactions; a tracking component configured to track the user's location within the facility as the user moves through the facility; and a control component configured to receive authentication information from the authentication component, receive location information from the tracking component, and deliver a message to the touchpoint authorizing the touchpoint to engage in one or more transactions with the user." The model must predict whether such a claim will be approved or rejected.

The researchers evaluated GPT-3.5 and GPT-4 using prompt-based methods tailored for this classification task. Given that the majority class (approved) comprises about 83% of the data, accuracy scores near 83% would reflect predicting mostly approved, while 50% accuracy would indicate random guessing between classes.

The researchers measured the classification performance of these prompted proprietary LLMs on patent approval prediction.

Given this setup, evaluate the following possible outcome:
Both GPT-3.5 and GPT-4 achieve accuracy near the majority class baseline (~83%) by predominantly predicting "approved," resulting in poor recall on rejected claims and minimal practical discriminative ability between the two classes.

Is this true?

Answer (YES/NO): NO